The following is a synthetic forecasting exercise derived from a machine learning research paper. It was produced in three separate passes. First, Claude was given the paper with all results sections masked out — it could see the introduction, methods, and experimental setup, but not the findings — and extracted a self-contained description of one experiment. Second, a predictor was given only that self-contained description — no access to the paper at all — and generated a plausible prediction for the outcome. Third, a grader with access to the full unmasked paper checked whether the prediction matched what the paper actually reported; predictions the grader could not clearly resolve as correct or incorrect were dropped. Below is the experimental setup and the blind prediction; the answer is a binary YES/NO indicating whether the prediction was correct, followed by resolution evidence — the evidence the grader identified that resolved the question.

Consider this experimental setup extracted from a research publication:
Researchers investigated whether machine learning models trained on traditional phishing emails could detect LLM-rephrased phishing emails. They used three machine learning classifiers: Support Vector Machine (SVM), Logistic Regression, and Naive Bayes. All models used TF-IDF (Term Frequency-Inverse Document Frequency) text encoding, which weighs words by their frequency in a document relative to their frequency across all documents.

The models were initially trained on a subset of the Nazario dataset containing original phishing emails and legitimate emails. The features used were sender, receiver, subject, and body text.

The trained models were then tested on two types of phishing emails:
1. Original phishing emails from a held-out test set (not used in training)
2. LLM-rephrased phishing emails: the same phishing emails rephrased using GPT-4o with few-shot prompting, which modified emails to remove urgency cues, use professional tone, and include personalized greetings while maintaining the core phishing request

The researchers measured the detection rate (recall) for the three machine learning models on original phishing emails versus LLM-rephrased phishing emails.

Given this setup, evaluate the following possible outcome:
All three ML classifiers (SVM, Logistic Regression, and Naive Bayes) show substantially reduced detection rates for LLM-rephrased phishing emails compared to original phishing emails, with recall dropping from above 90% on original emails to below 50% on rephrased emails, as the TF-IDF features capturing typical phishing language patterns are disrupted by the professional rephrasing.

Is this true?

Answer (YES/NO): NO